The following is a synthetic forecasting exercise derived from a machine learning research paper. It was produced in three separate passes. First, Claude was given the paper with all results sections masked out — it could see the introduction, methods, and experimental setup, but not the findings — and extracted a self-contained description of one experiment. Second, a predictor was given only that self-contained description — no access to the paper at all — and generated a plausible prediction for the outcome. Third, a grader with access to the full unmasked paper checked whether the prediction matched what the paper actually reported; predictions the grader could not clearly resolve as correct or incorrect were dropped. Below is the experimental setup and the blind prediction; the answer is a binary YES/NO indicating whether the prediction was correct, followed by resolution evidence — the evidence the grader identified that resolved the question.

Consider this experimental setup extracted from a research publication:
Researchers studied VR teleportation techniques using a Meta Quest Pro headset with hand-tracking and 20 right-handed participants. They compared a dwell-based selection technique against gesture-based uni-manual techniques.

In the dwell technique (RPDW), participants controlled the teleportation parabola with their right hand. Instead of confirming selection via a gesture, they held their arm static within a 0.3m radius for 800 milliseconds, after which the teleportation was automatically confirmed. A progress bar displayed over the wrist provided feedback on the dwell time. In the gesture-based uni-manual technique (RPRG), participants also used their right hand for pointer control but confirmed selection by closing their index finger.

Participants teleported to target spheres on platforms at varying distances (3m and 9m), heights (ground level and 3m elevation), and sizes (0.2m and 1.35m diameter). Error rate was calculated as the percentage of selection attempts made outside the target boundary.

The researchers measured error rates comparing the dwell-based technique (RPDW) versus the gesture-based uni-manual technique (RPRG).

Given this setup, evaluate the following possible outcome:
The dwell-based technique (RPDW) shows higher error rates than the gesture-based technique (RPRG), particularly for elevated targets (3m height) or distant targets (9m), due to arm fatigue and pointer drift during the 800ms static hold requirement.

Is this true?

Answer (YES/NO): NO